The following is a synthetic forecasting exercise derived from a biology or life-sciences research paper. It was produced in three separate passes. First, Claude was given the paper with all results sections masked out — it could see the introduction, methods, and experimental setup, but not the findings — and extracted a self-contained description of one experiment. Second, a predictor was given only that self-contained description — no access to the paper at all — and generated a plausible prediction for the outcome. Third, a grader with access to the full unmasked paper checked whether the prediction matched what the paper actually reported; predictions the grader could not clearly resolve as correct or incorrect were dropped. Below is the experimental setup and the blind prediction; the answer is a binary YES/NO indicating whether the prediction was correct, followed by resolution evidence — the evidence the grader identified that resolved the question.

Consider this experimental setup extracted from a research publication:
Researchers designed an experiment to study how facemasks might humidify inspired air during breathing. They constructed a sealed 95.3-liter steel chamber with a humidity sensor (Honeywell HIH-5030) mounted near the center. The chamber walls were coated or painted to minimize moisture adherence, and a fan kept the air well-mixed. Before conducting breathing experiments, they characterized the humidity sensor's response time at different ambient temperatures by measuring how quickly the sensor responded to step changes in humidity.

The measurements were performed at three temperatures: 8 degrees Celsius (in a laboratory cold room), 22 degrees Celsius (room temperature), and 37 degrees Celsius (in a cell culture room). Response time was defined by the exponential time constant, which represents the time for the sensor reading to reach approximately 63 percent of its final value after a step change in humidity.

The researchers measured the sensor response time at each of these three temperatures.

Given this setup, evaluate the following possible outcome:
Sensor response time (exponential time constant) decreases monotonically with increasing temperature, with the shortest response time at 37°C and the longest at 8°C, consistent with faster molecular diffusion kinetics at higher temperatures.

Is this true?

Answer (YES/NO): YES